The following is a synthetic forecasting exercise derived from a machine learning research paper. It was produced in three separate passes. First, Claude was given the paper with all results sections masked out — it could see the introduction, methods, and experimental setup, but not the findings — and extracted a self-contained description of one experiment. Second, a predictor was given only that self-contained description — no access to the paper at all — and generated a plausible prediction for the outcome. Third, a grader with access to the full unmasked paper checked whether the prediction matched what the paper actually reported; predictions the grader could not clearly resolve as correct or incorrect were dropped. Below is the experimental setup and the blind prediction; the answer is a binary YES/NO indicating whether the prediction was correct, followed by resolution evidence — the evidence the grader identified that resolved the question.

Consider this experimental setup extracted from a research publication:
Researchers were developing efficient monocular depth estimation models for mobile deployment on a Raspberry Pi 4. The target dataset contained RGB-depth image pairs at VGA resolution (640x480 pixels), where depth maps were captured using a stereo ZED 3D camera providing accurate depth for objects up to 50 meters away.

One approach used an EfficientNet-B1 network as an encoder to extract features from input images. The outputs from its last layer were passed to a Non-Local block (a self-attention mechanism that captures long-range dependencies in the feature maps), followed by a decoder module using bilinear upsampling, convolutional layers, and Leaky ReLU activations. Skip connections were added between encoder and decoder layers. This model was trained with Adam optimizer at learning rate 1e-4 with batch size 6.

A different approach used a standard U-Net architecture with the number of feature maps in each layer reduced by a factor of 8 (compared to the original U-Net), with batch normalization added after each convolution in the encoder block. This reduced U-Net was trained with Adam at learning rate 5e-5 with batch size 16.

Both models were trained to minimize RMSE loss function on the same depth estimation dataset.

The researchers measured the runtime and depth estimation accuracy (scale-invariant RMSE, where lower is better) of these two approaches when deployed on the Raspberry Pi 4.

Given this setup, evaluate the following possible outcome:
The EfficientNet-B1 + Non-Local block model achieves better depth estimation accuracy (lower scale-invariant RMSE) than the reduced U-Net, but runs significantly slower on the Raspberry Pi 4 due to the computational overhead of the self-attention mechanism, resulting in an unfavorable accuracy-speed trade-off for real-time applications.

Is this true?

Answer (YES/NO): YES